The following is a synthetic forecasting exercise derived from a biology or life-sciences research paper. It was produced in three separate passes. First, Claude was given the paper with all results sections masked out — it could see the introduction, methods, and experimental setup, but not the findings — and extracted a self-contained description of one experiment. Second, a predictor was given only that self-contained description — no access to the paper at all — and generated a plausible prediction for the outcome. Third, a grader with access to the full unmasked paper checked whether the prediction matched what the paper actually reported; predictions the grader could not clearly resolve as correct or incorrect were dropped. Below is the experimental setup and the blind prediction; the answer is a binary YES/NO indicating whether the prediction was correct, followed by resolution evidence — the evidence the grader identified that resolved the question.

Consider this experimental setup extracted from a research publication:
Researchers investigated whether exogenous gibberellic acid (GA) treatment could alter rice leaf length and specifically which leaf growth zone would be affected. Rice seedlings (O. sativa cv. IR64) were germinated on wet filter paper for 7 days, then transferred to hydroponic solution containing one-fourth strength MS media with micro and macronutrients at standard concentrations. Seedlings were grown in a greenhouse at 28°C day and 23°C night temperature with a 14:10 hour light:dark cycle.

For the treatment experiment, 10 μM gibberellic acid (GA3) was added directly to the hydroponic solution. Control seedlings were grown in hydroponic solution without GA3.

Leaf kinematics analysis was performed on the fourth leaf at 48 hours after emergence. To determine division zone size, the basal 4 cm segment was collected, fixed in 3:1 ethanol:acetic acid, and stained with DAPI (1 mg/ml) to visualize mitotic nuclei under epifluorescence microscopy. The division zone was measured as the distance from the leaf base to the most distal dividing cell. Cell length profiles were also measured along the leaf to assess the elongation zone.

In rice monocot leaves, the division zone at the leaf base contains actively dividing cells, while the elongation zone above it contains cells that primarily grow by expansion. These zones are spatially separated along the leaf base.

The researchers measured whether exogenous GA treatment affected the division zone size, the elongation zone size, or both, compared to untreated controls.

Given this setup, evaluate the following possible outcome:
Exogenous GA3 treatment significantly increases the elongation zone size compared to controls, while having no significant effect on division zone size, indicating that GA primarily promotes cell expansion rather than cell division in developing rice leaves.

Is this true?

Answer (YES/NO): NO